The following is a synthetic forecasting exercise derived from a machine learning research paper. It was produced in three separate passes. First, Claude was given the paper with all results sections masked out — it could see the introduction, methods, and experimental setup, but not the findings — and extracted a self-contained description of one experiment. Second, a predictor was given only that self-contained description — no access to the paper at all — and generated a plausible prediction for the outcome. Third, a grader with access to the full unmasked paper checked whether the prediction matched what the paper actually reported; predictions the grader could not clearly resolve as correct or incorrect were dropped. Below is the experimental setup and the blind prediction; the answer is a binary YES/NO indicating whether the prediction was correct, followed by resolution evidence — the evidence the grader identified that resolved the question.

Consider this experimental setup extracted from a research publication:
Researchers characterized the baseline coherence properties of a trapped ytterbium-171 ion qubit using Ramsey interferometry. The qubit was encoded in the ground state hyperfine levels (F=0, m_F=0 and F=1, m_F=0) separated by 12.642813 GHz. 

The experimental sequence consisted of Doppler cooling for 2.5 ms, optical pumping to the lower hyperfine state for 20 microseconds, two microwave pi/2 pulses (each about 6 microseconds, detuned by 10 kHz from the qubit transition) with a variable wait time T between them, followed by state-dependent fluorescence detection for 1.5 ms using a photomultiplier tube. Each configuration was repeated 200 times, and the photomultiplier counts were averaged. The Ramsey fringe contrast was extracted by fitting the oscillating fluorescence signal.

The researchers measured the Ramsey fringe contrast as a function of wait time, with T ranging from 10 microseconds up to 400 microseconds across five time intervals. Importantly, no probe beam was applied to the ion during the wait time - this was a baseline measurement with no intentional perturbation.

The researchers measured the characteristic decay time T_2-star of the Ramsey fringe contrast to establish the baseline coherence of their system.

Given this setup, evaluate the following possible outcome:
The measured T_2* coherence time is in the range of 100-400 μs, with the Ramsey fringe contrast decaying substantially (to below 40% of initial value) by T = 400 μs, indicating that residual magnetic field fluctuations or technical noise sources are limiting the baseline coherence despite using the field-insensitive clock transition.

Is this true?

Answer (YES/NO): NO